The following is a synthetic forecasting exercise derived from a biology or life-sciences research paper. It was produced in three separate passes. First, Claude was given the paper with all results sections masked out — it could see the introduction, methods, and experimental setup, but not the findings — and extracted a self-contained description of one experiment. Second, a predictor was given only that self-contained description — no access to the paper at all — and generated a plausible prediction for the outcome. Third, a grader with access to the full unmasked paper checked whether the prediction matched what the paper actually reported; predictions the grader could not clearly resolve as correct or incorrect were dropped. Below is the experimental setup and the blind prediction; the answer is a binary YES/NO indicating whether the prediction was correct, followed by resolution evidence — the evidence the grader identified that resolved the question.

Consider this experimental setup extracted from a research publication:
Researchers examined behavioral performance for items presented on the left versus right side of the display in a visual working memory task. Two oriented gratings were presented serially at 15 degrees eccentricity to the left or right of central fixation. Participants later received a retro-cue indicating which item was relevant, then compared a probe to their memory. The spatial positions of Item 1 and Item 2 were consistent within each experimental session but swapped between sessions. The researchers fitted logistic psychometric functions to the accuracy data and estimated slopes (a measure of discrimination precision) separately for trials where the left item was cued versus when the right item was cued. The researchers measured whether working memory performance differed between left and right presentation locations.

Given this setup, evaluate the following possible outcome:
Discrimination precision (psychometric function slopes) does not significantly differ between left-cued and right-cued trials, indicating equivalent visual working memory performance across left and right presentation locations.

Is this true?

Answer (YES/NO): YES